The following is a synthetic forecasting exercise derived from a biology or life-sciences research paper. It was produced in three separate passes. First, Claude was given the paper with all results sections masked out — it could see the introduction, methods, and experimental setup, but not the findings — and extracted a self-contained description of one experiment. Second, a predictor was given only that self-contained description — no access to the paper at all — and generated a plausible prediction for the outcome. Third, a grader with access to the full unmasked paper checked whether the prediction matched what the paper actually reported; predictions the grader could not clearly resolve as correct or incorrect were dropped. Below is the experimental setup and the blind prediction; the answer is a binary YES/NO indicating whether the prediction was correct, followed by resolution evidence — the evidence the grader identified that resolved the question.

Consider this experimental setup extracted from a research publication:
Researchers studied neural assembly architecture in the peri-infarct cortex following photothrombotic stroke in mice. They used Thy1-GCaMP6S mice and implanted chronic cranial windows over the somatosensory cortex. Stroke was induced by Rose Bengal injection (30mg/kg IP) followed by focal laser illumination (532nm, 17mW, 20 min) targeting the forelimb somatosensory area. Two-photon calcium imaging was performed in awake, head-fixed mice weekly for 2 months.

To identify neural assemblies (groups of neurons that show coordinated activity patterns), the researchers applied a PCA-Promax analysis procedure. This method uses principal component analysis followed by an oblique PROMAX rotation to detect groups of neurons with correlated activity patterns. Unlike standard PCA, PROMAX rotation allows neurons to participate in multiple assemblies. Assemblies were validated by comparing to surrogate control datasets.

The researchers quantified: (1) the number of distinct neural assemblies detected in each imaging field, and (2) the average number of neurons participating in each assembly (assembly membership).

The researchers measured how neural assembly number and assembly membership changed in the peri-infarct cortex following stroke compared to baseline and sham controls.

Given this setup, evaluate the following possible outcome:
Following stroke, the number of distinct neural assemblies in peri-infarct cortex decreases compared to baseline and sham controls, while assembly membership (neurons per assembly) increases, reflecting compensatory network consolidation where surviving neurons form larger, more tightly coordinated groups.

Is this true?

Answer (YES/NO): YES